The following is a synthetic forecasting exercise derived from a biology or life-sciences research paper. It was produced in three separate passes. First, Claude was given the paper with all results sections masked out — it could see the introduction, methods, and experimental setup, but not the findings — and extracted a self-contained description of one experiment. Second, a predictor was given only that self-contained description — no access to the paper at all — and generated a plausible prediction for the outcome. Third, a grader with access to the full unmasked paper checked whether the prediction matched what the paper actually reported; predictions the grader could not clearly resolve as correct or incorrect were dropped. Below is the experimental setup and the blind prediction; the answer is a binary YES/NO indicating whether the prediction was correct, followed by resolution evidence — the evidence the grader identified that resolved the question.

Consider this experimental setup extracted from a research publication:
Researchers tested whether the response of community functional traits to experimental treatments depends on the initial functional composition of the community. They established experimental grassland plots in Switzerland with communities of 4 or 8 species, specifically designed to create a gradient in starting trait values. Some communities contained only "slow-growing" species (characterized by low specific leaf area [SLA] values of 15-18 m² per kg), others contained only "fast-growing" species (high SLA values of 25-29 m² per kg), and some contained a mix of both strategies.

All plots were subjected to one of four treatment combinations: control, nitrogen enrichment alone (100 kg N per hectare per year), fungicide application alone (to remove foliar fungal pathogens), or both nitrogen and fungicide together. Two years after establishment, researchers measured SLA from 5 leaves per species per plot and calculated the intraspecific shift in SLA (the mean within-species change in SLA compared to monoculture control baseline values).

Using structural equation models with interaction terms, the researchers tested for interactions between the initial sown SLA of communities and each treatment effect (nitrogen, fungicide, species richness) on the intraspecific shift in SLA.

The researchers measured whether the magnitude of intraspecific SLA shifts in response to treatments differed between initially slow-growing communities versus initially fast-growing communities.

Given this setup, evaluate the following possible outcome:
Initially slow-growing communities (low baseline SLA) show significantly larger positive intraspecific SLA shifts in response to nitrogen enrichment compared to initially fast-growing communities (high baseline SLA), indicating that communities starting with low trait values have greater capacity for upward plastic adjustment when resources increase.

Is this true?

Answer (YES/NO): NO